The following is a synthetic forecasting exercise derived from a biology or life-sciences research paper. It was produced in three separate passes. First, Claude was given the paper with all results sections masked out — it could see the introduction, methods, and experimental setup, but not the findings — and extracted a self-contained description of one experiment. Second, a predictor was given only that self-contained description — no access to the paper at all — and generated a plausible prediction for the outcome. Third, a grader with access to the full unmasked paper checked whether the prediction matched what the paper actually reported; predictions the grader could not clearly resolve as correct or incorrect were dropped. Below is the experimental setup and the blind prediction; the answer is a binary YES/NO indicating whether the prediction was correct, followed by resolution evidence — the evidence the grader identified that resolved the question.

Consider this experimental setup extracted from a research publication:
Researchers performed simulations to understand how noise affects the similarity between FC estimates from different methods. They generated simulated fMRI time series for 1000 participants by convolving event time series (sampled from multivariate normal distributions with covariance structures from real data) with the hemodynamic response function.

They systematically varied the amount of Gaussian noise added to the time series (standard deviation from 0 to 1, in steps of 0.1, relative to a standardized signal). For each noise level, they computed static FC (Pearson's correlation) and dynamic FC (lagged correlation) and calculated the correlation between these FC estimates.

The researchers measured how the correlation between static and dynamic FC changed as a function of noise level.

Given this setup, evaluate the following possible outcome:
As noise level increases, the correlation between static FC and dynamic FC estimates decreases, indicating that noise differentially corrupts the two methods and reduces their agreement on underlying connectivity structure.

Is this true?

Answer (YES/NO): NO